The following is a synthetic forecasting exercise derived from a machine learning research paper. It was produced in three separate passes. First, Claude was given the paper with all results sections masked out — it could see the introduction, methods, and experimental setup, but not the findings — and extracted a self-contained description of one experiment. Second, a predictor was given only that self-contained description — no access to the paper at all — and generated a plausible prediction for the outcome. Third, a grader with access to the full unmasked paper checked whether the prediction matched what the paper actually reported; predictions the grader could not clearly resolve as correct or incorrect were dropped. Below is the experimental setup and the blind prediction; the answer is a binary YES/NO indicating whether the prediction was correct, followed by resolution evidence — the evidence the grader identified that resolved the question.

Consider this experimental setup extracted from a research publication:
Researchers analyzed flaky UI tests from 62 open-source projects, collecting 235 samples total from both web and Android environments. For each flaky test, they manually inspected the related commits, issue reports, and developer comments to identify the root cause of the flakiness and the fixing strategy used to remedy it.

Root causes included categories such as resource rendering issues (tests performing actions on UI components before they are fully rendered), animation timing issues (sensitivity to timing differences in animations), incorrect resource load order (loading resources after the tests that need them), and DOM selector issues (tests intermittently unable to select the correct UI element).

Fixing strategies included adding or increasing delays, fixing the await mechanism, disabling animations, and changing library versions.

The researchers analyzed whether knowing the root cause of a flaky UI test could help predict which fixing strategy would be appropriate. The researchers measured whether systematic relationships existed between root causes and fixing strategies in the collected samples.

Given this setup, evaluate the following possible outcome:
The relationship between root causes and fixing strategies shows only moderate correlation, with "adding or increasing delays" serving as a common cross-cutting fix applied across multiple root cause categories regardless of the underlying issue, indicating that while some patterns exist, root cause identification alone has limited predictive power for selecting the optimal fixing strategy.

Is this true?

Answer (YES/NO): NO